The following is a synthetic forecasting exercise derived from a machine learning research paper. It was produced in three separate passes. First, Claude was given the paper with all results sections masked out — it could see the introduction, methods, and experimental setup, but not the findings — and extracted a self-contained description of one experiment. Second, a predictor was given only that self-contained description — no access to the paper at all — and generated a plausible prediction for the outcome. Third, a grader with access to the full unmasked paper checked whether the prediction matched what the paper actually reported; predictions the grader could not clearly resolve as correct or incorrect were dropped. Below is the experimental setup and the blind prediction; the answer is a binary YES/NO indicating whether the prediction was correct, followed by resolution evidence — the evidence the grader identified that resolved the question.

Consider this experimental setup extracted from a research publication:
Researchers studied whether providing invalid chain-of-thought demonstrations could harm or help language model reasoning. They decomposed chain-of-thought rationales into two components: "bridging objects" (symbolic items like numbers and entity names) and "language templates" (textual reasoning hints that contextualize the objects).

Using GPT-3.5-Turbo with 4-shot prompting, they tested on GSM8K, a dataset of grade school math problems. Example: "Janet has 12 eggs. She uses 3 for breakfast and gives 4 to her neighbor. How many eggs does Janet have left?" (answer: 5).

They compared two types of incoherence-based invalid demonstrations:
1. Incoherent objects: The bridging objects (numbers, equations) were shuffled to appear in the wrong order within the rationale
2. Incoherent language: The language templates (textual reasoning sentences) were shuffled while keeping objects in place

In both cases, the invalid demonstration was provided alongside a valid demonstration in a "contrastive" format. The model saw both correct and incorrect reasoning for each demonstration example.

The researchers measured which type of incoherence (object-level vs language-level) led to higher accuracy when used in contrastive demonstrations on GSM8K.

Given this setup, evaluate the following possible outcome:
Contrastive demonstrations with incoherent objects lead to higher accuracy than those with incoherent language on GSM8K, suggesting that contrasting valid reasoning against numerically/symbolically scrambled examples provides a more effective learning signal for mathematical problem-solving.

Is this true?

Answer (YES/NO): YES